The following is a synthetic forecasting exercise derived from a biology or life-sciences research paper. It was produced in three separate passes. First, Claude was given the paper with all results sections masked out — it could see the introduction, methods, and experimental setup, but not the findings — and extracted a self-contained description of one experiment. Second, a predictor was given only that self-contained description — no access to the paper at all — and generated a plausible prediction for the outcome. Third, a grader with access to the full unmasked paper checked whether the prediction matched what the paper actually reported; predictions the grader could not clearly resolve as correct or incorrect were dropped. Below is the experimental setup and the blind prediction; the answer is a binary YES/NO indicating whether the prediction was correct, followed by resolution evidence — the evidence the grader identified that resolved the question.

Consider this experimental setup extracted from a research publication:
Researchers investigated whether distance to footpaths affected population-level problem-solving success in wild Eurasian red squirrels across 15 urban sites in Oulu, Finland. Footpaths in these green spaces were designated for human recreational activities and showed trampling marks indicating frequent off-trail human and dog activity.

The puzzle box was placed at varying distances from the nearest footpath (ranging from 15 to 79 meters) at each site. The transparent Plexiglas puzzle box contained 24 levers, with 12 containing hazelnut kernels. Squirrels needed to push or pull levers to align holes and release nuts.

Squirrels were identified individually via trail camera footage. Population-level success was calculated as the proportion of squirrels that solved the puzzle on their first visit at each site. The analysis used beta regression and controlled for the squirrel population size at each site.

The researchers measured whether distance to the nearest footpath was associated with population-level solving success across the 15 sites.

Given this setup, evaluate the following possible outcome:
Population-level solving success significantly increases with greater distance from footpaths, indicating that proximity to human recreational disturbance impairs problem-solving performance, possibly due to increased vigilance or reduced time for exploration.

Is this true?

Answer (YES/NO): NO